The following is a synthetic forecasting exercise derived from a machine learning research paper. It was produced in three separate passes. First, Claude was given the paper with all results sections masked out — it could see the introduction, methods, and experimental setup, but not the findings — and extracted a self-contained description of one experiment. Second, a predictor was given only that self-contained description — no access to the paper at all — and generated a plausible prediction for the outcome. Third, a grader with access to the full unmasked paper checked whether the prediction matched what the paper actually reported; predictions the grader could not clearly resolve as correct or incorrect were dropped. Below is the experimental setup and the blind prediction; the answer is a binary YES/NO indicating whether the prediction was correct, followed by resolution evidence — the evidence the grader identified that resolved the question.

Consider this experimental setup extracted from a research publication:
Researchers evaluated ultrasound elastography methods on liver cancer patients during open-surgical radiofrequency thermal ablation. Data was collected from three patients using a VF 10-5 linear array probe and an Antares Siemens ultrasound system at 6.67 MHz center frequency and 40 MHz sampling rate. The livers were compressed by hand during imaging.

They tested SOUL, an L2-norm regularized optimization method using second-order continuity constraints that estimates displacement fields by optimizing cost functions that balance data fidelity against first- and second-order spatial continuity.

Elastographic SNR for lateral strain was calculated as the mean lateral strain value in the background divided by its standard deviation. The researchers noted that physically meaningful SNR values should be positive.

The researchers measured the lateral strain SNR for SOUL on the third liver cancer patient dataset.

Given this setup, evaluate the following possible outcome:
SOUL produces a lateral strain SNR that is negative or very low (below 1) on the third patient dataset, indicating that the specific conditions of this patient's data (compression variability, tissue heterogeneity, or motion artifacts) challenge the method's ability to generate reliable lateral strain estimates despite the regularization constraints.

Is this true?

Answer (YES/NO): YES